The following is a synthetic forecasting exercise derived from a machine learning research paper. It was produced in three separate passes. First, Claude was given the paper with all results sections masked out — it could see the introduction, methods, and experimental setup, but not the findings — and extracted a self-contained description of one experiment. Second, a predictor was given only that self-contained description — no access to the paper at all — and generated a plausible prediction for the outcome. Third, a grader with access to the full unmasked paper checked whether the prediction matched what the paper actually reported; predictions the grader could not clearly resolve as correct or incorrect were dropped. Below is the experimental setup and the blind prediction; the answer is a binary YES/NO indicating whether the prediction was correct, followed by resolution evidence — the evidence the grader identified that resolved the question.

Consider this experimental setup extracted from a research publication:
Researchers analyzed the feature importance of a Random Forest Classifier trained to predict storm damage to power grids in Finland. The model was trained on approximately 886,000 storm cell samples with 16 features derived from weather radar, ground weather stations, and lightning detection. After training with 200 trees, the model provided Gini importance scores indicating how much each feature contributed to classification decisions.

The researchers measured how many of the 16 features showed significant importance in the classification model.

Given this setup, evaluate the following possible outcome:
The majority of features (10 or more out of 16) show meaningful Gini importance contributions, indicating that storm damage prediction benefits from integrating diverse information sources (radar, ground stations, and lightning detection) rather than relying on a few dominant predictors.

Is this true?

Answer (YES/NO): YES